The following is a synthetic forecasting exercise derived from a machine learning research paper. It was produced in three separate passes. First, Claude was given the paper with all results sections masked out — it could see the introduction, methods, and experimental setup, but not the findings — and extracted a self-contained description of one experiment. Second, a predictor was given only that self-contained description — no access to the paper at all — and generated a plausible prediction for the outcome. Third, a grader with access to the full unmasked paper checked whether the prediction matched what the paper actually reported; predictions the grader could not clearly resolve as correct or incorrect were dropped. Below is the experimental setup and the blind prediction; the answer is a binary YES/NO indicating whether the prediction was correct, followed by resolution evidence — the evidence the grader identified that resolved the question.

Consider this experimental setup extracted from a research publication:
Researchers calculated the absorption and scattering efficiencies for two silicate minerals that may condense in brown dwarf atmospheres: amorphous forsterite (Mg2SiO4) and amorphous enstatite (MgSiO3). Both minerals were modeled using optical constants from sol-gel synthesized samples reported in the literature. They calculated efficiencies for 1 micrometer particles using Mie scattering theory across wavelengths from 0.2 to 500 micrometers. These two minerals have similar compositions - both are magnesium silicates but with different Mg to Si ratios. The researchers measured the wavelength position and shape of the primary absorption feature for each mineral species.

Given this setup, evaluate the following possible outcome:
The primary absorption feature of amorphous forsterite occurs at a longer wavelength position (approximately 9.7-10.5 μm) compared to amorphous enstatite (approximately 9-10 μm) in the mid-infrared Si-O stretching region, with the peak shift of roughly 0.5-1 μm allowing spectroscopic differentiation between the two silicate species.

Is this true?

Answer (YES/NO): YES